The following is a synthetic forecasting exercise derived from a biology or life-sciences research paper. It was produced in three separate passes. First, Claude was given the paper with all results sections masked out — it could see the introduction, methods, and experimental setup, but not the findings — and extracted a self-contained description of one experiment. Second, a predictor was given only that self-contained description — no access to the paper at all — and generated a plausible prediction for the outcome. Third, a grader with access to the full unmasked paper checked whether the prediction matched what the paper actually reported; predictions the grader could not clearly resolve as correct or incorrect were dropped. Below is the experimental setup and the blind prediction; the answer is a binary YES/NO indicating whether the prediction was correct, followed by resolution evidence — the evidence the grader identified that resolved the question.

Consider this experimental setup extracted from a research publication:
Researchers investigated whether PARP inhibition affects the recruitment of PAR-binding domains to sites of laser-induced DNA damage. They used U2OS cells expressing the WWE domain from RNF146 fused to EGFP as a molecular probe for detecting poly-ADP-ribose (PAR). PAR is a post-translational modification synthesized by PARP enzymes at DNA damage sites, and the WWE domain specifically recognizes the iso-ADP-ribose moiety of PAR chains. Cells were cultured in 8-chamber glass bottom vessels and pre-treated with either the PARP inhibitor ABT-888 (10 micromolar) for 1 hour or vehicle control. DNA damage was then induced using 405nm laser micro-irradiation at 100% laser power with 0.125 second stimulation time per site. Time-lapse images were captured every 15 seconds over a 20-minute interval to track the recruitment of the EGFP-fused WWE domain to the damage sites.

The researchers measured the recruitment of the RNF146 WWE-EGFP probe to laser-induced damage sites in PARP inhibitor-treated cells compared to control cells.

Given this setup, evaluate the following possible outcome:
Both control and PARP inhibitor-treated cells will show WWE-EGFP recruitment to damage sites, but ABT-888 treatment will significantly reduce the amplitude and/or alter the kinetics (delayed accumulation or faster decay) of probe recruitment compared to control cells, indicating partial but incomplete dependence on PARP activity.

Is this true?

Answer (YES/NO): NO